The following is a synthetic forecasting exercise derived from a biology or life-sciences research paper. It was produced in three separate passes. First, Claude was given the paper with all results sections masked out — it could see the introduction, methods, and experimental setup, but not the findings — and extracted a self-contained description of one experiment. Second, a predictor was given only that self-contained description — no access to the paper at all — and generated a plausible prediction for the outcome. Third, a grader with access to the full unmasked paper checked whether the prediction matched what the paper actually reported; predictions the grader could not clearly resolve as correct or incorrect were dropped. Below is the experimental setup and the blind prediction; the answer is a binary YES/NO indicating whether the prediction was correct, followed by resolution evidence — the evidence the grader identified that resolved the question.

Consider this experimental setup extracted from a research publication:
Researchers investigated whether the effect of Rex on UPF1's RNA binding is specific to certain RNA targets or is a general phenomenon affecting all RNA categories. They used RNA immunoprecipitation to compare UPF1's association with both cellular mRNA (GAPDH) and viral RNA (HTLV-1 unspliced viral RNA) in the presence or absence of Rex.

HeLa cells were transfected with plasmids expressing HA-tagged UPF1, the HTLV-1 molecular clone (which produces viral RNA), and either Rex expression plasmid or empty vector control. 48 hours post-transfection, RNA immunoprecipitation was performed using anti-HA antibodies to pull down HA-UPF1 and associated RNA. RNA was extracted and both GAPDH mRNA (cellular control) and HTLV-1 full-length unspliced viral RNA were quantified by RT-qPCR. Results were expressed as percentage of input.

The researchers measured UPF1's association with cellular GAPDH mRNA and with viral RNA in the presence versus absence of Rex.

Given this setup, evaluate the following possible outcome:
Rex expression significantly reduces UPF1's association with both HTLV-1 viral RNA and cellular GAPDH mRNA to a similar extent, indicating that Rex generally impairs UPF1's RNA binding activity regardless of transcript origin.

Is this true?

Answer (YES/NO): NO